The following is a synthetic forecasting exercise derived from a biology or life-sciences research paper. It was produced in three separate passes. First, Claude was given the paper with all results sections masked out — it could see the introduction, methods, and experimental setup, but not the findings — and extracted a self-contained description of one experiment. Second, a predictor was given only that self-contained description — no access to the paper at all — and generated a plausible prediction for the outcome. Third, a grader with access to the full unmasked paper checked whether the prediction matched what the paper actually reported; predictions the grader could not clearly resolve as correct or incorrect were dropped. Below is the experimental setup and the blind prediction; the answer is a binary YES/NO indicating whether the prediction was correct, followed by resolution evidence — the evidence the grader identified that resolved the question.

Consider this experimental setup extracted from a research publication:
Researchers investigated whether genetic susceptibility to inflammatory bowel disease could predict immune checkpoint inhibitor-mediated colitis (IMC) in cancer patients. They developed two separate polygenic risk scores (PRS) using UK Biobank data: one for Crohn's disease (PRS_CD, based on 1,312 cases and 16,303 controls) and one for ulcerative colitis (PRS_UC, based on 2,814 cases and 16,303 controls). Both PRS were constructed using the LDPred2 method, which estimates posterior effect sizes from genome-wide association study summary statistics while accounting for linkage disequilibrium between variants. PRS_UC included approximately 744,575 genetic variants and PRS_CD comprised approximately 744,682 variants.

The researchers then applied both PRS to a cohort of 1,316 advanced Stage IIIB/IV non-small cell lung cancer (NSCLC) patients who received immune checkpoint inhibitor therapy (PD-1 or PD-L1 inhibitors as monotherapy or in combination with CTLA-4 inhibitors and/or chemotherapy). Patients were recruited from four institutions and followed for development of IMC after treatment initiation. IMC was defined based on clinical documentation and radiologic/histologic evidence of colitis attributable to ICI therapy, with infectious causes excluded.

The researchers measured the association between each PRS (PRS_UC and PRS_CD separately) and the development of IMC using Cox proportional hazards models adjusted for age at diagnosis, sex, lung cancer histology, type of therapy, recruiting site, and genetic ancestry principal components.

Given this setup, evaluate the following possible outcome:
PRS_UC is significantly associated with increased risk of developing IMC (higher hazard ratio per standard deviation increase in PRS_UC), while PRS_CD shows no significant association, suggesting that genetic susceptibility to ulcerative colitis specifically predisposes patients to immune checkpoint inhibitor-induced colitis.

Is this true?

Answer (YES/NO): YES